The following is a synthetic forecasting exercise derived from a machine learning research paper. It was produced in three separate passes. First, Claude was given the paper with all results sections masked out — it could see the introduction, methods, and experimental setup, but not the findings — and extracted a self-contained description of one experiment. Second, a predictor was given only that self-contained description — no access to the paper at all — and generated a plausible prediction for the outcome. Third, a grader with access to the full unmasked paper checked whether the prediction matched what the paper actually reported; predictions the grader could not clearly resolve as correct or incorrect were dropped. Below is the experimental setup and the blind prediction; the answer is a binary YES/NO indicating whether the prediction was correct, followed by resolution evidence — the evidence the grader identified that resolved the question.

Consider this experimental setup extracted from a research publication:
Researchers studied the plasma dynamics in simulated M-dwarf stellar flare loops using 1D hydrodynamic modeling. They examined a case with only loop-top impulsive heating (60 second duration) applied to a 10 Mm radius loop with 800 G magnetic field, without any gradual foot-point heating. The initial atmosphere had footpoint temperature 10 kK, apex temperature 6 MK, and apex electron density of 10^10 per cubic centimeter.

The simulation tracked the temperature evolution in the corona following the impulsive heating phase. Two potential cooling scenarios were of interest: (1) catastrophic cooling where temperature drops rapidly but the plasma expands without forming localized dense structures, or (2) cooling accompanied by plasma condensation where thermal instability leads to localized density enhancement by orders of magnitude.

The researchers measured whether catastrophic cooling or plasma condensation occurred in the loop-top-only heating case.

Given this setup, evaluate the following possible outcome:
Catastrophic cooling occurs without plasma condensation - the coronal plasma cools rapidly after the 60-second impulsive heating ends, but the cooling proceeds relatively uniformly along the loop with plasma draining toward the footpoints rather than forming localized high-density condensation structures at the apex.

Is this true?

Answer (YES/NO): YES